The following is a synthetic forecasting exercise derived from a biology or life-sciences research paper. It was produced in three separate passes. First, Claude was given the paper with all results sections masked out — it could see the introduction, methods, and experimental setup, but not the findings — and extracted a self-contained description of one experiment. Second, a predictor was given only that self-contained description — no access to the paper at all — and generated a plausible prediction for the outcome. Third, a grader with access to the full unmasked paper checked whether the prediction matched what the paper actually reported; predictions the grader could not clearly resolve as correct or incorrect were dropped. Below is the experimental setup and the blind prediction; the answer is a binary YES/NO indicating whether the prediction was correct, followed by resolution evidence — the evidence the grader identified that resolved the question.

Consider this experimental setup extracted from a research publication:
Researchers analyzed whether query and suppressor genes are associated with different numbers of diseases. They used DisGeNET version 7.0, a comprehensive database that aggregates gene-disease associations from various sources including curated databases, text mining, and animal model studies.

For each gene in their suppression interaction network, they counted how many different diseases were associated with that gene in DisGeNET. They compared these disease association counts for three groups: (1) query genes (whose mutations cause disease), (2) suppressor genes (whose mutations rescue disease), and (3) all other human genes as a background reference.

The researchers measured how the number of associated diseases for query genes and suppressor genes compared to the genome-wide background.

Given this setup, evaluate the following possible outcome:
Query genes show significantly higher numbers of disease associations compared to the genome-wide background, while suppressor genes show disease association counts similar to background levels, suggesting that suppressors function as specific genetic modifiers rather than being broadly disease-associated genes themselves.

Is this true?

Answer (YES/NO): NO